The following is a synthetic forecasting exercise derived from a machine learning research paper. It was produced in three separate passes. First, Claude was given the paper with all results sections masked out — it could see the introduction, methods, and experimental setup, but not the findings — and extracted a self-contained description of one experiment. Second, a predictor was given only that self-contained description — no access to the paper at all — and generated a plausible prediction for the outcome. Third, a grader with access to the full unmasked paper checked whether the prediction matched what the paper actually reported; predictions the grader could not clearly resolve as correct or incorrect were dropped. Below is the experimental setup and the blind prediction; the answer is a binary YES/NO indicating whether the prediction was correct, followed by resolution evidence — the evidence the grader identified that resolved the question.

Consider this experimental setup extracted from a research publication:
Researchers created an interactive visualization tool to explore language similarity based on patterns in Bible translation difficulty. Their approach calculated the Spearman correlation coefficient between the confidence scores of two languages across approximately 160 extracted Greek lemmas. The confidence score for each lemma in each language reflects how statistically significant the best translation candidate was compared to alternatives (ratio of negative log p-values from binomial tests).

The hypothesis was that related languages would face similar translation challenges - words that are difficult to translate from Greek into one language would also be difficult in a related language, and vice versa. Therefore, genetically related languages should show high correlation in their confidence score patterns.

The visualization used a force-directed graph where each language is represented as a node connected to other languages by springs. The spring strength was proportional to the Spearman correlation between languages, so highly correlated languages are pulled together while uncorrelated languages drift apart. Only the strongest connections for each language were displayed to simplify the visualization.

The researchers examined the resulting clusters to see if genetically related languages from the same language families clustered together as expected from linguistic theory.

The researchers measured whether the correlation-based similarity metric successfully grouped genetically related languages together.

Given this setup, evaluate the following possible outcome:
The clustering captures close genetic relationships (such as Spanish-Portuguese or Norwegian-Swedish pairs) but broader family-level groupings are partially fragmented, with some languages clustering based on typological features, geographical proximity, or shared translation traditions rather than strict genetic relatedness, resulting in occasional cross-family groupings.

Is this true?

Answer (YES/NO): NO